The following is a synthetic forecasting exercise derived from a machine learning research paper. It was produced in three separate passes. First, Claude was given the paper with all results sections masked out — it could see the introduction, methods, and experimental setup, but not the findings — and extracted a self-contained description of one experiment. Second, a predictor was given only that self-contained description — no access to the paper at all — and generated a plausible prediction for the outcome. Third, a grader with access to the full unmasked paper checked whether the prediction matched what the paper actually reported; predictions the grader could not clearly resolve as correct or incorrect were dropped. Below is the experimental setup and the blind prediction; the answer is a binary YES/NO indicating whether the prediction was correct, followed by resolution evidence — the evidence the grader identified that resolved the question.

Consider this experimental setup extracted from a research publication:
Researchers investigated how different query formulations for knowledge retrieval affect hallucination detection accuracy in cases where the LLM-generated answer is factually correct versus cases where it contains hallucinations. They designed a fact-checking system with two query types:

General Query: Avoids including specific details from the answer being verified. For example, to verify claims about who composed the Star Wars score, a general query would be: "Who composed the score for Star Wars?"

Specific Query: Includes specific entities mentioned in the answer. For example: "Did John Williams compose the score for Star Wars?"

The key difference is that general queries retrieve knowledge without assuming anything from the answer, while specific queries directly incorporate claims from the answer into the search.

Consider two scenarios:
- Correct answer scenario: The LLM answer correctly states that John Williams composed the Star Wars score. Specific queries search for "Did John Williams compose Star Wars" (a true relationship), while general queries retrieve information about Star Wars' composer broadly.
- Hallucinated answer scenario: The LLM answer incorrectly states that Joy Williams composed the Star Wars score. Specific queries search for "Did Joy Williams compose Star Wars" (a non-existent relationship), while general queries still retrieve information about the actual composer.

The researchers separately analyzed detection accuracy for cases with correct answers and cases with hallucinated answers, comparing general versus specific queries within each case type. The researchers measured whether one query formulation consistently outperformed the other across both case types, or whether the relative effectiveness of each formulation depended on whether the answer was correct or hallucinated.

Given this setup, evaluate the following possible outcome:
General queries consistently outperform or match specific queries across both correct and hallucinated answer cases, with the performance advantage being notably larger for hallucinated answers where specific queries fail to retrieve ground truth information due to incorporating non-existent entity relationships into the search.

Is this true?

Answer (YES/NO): NO